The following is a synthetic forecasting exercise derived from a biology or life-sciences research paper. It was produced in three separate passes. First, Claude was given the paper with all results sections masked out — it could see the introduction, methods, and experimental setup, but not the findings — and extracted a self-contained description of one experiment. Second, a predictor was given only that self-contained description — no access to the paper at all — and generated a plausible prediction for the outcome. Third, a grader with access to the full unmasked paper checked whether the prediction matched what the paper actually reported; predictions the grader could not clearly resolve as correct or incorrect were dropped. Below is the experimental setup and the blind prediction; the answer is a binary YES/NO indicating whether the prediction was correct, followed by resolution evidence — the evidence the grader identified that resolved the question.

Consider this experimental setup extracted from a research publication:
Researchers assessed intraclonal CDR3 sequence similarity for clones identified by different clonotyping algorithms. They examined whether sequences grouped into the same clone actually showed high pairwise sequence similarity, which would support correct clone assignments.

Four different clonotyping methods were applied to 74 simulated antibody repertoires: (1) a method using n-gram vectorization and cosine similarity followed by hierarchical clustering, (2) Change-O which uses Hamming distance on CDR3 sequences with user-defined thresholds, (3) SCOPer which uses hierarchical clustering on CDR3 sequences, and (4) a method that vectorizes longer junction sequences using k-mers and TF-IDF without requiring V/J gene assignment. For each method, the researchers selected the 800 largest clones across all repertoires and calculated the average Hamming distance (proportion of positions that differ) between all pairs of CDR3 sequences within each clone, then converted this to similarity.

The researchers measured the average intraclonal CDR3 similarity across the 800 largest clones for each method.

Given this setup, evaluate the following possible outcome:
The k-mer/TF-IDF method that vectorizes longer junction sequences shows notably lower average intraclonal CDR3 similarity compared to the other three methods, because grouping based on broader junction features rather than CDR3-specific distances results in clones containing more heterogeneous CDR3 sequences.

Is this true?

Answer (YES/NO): NO